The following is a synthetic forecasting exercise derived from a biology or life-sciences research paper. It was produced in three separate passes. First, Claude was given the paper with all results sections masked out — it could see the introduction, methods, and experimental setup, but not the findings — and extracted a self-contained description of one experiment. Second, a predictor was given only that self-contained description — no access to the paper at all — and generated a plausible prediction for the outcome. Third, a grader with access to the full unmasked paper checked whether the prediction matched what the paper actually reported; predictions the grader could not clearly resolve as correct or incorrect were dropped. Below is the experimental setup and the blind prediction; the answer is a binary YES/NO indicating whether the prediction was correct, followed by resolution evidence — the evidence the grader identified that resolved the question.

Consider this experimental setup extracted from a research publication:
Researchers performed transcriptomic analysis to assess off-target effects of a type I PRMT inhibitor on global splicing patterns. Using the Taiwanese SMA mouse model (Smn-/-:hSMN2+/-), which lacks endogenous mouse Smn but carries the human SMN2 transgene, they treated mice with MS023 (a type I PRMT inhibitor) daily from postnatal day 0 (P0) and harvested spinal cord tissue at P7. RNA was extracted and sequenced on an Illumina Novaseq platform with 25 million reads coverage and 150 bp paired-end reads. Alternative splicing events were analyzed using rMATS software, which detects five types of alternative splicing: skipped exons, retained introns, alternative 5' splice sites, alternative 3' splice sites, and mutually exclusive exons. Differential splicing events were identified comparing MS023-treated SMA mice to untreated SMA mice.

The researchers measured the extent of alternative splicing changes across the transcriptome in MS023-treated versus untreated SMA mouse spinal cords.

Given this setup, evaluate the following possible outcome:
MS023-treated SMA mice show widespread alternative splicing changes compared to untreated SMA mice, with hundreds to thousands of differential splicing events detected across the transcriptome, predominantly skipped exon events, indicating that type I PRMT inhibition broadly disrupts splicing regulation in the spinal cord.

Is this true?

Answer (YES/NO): NO